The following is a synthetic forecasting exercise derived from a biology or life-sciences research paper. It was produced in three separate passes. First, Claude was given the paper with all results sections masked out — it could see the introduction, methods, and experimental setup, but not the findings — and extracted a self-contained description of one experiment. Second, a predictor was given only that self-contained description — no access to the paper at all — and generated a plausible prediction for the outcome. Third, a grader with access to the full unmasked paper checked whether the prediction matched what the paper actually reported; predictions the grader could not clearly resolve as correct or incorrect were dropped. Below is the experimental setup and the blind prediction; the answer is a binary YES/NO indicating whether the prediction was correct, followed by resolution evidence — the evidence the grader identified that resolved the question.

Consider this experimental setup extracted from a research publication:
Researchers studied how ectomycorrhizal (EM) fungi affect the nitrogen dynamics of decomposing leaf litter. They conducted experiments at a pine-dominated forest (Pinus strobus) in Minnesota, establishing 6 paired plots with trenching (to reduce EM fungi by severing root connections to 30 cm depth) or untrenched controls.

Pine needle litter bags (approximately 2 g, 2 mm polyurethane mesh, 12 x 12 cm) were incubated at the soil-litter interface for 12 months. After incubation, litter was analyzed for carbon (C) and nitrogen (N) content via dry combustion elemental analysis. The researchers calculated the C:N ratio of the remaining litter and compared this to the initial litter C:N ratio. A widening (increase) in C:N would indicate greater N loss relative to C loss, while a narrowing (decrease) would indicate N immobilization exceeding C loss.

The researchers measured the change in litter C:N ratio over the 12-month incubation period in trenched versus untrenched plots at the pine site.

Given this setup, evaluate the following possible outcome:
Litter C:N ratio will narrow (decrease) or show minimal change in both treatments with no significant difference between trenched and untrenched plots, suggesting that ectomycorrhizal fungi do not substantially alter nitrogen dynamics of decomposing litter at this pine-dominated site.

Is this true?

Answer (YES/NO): NO